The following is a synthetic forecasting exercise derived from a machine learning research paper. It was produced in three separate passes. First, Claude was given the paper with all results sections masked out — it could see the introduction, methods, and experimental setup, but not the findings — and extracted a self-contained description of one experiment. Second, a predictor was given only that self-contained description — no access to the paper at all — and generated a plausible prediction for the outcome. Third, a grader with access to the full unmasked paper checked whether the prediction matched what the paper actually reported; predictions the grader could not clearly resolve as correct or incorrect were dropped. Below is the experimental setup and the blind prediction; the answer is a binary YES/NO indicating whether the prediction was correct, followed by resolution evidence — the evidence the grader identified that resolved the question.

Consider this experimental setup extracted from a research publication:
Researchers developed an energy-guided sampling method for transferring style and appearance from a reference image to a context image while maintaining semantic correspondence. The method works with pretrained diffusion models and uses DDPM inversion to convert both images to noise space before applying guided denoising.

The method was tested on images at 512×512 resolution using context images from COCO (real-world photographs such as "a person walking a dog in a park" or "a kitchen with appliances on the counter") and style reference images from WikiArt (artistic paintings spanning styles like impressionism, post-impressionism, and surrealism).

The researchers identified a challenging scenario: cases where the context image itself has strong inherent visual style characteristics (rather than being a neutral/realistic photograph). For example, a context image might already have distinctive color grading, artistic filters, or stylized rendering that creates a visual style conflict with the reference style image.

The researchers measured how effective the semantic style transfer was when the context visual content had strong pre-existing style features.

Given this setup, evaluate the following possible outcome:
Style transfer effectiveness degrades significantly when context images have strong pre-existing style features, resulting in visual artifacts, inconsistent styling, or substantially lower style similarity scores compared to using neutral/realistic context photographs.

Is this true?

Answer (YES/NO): NO